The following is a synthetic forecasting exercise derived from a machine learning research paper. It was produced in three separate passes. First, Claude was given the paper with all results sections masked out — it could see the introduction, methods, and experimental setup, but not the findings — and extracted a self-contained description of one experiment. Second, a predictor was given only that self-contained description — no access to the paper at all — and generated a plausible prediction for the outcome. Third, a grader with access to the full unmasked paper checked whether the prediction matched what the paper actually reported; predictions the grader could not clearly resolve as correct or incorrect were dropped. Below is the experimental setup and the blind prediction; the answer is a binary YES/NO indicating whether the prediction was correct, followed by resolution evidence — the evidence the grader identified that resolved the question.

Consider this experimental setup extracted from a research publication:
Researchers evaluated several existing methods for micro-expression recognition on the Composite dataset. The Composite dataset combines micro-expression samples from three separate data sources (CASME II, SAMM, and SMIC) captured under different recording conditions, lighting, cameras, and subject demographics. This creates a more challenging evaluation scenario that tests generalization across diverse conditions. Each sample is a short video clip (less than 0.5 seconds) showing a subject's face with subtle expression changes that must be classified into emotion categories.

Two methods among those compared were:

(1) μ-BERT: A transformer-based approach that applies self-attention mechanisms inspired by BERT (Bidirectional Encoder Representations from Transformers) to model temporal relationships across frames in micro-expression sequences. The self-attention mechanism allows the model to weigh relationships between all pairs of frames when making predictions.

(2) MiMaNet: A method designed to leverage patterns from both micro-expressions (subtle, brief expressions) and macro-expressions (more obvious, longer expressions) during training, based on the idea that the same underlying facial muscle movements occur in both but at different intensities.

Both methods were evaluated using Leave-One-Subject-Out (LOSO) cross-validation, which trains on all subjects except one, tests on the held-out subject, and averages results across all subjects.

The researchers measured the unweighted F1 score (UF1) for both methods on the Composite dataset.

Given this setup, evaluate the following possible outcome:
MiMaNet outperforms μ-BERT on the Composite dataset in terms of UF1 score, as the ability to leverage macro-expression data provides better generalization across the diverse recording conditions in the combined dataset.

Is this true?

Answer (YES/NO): NO